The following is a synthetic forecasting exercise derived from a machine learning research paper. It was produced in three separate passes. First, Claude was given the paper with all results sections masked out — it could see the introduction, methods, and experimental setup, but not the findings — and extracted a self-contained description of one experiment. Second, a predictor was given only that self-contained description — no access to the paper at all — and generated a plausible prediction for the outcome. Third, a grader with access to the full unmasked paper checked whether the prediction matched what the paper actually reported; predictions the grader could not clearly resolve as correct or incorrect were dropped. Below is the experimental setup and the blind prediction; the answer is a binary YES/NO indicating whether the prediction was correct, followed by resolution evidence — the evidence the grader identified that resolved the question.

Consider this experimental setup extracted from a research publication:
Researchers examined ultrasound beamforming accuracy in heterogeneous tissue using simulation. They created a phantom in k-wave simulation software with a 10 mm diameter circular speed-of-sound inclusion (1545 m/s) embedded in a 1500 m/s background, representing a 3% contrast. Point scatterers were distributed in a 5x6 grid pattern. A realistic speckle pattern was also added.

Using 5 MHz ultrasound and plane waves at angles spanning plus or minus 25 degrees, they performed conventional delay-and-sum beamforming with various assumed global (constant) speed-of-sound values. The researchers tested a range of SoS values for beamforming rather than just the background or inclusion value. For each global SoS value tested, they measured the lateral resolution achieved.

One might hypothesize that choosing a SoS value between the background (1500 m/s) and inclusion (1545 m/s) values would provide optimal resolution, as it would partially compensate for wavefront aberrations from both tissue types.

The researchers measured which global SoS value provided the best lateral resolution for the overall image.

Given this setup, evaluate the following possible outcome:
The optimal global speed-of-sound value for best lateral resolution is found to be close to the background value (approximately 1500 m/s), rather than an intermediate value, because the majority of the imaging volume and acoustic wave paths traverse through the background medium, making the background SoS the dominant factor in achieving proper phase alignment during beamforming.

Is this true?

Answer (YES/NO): YES